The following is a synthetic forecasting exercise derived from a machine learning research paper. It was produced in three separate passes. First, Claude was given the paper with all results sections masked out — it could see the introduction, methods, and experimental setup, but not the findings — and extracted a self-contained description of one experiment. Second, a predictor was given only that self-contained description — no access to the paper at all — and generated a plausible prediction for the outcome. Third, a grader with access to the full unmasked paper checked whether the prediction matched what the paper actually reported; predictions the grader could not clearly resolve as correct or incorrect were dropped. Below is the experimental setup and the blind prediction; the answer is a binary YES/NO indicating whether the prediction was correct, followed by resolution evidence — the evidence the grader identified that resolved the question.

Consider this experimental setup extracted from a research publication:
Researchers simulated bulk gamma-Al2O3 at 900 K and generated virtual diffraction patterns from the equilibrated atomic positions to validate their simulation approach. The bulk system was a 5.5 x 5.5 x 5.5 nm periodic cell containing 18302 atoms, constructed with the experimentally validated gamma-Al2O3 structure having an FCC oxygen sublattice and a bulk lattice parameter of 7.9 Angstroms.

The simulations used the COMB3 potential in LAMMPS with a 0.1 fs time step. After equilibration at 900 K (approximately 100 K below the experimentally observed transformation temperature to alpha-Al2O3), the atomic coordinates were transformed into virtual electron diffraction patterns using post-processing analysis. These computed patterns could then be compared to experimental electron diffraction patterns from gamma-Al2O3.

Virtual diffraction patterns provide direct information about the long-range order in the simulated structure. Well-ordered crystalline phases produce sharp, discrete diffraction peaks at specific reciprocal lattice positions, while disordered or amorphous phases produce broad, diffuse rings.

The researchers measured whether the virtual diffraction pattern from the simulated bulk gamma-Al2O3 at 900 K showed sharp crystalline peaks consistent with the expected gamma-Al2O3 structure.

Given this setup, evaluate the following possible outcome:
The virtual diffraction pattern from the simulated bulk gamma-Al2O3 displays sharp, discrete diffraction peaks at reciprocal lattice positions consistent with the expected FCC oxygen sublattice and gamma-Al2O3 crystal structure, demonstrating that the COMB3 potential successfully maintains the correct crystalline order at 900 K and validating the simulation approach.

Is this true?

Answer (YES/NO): YES